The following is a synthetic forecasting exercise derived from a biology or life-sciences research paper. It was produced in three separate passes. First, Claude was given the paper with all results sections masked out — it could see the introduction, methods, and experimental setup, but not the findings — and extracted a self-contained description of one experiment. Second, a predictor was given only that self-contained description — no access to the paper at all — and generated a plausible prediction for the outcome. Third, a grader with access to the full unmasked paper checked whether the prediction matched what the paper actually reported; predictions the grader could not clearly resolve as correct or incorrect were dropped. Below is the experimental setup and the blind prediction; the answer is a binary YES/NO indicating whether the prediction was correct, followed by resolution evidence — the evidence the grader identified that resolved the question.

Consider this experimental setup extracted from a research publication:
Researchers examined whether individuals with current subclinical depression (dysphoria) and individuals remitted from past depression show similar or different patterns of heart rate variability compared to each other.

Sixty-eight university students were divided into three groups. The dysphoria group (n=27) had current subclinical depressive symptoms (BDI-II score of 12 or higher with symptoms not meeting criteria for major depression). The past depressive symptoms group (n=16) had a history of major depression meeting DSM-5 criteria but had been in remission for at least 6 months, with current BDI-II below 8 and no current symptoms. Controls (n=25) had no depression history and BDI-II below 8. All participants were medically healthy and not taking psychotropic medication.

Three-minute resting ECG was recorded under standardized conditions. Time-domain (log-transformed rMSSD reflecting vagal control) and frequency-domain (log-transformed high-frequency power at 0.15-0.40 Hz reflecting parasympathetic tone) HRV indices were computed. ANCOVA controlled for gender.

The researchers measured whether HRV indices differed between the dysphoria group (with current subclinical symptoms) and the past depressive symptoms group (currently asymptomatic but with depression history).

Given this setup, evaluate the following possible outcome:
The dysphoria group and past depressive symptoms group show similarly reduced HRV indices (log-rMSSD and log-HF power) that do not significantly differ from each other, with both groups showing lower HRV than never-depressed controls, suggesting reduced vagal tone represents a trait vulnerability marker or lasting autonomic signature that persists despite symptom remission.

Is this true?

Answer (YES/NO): YES